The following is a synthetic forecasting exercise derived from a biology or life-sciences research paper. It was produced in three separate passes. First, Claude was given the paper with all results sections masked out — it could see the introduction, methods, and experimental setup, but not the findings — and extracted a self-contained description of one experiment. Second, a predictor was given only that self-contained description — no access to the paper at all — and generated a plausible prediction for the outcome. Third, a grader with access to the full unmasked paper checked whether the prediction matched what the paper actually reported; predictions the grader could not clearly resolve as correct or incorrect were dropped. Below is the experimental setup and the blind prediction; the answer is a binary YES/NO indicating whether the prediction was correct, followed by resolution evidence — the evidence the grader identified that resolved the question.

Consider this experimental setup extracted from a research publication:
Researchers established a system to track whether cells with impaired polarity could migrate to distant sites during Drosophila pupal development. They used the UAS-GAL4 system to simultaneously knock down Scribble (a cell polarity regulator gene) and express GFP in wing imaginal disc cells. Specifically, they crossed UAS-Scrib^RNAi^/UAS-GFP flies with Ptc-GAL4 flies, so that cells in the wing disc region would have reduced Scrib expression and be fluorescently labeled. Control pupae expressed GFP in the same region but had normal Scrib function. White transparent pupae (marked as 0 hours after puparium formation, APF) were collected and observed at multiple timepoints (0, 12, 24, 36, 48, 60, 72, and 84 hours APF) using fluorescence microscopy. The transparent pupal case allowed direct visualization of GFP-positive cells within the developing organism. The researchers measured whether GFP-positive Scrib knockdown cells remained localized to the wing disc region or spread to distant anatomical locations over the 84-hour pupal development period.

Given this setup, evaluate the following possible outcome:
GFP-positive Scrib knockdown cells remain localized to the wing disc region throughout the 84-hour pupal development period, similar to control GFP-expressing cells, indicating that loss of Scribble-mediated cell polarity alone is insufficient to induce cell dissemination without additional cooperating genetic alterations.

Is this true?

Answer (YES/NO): NO